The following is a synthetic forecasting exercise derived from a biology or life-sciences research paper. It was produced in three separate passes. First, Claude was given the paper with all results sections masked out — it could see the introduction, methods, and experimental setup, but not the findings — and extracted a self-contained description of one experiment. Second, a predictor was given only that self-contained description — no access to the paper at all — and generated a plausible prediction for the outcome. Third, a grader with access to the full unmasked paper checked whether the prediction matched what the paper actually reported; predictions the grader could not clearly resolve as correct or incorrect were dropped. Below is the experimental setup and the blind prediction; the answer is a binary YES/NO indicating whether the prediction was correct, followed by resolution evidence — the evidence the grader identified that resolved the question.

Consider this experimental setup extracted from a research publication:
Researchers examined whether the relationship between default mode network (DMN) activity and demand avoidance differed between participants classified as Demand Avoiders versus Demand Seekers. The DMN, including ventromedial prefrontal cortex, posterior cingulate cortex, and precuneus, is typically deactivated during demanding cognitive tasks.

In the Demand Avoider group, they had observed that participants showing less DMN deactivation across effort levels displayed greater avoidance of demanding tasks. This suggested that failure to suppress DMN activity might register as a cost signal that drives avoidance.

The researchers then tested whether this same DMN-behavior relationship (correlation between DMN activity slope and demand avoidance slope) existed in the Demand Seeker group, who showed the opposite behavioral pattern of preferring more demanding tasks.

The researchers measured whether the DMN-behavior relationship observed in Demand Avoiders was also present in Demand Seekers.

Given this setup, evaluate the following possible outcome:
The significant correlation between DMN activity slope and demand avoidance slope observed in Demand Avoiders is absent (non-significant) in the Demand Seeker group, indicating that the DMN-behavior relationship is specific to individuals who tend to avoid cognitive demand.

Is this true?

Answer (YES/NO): YES